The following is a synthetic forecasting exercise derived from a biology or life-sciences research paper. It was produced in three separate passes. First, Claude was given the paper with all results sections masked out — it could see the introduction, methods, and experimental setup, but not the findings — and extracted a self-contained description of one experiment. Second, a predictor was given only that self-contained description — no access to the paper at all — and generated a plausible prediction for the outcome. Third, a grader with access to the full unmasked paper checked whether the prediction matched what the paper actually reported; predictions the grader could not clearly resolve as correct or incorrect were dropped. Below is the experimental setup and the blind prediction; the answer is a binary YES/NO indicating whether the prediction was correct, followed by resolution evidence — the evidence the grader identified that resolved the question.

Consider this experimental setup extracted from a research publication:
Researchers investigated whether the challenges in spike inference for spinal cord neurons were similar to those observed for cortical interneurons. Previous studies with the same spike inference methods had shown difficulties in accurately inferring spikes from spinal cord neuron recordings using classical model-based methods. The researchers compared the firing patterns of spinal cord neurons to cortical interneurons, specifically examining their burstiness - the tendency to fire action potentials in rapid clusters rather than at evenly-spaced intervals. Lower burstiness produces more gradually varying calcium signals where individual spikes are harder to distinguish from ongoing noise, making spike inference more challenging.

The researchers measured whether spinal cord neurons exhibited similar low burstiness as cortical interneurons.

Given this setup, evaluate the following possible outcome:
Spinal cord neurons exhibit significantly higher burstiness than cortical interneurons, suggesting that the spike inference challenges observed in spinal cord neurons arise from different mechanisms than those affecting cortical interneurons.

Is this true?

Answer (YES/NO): NO